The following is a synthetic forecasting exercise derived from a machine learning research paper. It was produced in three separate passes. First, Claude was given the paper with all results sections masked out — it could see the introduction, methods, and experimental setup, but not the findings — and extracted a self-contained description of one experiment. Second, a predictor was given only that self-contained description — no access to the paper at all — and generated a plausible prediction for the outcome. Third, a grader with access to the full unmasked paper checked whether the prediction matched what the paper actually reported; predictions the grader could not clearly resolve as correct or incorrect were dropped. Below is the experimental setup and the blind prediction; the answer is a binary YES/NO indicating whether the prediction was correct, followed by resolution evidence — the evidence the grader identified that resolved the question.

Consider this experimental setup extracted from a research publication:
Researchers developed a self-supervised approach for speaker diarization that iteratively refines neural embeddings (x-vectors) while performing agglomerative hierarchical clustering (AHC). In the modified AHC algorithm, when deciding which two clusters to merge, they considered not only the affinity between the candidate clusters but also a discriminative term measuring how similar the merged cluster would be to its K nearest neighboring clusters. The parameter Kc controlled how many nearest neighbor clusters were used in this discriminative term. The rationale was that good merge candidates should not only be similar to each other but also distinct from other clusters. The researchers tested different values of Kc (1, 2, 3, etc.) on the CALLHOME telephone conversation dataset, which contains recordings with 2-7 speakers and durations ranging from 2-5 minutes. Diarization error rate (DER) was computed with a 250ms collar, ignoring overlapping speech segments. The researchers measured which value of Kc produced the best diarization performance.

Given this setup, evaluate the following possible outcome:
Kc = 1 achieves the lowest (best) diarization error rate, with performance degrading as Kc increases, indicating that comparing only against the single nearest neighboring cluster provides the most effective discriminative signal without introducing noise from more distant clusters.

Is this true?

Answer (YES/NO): YES